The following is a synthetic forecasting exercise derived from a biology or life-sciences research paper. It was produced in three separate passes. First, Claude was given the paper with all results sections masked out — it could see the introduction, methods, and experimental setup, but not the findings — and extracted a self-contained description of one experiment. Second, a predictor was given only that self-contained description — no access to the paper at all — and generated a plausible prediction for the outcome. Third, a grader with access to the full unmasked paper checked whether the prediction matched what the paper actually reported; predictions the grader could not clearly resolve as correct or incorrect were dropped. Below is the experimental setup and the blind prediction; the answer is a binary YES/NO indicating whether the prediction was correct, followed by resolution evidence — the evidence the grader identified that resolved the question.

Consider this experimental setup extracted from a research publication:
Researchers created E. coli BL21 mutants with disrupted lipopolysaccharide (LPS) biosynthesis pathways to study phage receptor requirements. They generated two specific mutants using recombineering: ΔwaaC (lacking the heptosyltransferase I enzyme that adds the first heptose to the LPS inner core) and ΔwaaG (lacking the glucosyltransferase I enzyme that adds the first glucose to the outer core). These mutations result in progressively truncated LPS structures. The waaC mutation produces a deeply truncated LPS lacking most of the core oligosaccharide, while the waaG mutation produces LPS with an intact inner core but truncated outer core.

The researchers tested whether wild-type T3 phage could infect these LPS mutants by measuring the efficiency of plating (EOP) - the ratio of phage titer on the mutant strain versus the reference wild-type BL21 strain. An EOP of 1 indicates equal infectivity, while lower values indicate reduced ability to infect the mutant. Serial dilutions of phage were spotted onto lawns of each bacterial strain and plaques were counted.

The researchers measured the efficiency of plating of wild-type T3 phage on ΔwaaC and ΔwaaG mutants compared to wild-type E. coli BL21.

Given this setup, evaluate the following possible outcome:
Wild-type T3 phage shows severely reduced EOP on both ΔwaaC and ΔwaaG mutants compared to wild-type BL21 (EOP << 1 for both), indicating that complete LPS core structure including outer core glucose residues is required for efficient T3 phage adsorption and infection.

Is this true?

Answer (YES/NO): YES